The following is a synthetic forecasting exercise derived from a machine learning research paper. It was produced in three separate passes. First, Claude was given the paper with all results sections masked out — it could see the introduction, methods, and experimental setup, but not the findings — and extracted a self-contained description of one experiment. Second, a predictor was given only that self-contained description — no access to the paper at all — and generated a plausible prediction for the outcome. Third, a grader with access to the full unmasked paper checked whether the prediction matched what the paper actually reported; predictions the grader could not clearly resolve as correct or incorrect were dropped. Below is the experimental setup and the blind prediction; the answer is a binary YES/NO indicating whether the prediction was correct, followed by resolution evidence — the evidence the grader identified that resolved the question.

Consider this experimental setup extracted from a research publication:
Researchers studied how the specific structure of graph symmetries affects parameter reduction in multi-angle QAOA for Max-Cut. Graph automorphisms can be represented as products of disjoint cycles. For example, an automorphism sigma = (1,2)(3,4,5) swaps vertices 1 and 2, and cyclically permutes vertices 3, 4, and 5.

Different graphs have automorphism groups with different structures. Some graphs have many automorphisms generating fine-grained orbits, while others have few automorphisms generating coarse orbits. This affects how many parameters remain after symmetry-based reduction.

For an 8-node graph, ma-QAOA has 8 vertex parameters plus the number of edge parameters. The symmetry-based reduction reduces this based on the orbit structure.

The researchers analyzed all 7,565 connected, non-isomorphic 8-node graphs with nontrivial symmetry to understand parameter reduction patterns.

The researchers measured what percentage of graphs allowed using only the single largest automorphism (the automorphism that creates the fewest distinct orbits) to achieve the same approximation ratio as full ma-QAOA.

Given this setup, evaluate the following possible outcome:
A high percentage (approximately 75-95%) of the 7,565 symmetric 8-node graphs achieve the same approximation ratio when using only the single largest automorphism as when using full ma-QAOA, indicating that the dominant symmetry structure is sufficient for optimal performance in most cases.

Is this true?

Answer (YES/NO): NO